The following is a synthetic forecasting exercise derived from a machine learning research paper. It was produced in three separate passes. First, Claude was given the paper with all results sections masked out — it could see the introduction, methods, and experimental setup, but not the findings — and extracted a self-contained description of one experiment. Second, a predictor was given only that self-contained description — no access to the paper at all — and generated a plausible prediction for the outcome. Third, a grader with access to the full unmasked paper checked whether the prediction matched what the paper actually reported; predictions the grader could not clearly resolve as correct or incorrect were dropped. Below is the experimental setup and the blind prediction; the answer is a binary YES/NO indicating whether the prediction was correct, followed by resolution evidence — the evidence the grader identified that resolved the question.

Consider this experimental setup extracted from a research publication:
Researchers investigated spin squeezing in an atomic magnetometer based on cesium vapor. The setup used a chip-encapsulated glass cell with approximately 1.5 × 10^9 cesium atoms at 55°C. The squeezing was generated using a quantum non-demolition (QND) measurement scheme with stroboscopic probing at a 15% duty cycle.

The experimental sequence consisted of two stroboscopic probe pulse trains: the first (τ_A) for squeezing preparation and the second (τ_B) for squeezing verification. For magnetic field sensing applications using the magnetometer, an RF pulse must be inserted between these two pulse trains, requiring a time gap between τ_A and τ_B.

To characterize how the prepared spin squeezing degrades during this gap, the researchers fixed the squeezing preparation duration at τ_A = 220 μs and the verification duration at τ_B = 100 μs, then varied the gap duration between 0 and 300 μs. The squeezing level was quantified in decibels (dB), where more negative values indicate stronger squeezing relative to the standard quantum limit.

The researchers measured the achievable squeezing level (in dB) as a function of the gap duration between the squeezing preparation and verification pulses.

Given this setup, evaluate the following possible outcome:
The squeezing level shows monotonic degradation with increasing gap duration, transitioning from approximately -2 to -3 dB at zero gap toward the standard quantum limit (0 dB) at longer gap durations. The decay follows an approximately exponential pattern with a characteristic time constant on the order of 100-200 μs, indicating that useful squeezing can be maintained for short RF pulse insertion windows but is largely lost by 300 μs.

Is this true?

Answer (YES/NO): NO